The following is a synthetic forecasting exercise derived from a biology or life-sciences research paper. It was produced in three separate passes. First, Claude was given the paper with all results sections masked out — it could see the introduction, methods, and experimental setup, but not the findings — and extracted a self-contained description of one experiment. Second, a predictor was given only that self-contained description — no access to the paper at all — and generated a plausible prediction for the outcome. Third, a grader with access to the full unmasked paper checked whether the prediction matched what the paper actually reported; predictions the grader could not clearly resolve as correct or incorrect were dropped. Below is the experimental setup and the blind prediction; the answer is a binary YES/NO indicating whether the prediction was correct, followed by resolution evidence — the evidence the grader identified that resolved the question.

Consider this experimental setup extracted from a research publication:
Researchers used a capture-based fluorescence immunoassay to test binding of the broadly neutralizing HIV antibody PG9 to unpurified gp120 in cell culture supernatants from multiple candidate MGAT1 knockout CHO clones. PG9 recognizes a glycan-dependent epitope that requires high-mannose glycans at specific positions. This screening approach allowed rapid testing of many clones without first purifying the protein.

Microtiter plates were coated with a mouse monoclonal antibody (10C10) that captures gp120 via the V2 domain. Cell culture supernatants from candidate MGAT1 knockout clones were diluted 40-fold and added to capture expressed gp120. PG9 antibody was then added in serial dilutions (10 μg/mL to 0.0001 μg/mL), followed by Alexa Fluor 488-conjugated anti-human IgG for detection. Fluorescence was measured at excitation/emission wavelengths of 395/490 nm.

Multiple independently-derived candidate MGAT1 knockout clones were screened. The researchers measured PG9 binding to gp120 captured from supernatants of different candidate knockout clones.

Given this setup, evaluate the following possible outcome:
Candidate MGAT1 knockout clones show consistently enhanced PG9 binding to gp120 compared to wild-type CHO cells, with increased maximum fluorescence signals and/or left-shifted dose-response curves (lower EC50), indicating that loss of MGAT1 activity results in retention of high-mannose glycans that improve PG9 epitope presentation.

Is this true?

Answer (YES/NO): YES